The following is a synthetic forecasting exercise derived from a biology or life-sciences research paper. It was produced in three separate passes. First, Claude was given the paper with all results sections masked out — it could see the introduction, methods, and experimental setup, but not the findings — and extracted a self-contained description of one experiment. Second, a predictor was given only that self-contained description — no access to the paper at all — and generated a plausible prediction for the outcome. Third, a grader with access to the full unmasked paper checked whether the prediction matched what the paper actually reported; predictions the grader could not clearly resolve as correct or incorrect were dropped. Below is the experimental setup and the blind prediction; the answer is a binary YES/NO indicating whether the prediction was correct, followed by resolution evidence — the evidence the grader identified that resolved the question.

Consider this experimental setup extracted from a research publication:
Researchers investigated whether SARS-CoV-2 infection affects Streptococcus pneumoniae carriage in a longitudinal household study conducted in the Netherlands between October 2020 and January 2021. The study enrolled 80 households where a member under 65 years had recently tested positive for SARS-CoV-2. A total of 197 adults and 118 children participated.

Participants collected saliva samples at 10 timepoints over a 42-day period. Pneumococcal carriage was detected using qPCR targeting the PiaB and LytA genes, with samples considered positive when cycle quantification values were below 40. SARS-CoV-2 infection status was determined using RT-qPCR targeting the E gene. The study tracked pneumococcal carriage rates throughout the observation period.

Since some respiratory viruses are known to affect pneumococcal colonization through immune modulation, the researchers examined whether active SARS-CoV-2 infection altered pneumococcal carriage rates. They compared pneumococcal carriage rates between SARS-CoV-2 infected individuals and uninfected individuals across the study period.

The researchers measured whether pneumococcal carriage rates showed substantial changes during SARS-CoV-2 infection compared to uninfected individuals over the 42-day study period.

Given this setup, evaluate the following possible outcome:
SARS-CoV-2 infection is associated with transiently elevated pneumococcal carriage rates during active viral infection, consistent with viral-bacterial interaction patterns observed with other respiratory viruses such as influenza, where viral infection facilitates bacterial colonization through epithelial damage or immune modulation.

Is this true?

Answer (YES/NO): NO